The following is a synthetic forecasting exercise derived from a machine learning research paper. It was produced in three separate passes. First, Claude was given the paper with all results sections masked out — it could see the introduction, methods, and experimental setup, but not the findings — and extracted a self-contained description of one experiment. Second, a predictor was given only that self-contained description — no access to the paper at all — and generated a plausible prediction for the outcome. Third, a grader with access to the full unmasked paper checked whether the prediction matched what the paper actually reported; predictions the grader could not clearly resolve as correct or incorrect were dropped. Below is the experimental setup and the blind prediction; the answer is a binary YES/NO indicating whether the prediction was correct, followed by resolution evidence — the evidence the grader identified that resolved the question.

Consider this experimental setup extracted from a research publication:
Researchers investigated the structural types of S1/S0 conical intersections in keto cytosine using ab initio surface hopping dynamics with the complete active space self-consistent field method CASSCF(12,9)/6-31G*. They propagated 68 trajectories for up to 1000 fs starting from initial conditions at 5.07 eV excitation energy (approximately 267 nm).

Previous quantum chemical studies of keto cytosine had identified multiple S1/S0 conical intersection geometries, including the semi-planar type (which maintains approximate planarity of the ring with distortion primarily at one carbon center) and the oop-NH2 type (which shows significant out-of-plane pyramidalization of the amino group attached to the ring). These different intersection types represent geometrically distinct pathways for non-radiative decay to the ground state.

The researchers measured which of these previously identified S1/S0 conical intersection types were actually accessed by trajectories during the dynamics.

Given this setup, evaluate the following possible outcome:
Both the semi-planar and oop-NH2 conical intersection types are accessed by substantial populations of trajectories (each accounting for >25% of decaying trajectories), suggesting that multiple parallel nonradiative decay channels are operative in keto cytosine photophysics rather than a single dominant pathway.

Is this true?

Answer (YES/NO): YES